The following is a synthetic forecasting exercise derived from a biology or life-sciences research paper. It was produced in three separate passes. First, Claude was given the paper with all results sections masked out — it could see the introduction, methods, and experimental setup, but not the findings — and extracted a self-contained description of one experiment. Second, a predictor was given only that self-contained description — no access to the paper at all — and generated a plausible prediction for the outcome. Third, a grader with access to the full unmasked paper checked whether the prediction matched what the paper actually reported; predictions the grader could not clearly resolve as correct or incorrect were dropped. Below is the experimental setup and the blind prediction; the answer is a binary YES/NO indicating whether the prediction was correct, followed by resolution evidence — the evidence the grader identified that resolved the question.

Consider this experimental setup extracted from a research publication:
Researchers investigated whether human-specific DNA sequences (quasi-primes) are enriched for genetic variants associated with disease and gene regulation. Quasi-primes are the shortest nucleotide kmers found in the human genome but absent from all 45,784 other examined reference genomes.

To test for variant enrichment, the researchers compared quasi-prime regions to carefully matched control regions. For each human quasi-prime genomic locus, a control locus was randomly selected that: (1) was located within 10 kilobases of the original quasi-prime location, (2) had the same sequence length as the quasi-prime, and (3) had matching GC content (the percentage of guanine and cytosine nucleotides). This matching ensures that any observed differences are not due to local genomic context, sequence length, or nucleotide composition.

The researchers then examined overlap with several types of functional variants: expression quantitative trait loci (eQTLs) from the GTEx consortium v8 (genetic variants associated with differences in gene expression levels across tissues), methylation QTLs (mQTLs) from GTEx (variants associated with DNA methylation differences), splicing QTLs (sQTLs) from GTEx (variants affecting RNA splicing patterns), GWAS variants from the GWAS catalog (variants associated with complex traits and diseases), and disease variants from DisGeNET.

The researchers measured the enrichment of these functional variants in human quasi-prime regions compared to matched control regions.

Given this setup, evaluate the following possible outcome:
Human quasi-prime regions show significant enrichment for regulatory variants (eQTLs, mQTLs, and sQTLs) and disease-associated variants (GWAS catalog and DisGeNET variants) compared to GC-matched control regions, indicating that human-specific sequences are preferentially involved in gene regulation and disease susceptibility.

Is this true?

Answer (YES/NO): YES